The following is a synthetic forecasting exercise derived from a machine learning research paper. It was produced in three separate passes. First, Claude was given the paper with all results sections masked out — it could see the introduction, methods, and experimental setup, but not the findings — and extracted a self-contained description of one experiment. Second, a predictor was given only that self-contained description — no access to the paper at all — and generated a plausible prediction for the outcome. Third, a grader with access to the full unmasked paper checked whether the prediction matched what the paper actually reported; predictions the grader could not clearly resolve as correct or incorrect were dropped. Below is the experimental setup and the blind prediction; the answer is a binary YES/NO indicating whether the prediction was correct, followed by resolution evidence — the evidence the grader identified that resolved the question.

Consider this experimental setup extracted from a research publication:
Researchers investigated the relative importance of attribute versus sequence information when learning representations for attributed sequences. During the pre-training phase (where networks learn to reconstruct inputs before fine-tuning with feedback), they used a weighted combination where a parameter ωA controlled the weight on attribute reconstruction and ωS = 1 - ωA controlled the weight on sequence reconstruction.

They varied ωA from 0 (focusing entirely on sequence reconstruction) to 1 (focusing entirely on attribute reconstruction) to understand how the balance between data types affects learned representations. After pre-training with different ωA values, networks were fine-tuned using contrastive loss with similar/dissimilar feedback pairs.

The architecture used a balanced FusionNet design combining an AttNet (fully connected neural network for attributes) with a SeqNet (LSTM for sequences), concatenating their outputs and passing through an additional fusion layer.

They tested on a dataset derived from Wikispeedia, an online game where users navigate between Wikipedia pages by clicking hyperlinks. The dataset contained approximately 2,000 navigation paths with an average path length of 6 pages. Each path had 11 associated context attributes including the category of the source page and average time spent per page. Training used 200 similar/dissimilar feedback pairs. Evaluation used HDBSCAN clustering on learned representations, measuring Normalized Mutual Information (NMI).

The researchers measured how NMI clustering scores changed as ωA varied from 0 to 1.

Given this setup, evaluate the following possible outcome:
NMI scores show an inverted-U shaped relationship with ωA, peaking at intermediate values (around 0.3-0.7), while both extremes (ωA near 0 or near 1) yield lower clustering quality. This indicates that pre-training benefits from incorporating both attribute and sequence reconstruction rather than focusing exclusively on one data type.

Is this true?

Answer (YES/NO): NO